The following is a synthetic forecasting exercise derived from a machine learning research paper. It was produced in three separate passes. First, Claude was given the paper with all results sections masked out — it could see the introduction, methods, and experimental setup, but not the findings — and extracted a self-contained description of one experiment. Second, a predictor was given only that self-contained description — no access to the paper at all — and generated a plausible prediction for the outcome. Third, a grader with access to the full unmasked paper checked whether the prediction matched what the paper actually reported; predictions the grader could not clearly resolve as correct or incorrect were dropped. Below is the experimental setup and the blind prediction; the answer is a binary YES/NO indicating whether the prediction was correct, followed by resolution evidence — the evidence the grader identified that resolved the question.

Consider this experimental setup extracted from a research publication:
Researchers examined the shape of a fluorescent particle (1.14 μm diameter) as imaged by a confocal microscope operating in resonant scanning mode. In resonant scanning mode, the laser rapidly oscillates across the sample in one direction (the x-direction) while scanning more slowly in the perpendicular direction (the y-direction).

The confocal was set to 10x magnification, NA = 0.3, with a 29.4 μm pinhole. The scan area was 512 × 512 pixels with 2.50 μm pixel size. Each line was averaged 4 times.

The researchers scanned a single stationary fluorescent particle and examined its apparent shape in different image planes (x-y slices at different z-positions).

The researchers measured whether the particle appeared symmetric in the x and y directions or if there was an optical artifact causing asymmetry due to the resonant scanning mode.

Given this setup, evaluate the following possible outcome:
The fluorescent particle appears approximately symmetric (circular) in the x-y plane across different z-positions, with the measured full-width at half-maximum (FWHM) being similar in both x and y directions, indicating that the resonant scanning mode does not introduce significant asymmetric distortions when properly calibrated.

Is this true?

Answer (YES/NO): NO